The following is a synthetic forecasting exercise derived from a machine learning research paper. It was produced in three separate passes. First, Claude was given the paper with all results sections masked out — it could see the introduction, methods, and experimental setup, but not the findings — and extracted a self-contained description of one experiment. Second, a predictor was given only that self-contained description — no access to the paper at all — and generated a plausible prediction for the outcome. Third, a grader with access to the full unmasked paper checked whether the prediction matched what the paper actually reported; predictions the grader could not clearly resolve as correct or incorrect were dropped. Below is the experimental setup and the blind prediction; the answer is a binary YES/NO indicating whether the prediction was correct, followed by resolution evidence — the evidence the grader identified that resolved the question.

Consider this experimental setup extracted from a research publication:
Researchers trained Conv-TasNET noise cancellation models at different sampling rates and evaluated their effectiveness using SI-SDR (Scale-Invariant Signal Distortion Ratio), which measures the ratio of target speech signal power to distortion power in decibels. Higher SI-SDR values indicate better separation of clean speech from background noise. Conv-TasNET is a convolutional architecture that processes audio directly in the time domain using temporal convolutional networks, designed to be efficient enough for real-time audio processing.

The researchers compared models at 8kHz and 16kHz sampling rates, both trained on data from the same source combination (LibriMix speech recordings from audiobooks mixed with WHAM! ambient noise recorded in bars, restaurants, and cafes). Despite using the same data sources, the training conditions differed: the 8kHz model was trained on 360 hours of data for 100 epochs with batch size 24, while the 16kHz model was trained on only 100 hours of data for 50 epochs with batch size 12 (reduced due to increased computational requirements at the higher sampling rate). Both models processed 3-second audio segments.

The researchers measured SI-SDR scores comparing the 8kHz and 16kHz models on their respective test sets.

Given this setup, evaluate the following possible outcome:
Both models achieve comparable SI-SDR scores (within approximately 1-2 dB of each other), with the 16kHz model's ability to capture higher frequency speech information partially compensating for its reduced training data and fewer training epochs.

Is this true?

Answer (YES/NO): YES